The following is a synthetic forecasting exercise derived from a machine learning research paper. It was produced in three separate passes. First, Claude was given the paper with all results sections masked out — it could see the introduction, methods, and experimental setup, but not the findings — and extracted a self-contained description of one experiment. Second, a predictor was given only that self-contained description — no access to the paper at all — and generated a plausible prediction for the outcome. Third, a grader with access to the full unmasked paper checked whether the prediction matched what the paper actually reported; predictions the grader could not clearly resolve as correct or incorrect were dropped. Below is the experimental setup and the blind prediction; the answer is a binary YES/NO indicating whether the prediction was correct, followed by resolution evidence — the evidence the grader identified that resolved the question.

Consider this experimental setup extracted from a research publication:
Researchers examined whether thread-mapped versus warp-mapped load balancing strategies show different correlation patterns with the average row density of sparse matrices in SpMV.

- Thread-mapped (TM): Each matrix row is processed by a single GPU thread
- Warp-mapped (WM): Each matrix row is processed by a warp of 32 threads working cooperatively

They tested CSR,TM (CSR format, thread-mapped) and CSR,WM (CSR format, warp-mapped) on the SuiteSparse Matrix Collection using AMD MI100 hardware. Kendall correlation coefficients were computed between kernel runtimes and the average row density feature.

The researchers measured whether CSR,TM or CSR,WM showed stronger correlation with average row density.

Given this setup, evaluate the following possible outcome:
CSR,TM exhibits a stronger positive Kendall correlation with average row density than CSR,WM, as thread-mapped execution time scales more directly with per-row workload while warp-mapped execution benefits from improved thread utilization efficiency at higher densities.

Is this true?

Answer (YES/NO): YES